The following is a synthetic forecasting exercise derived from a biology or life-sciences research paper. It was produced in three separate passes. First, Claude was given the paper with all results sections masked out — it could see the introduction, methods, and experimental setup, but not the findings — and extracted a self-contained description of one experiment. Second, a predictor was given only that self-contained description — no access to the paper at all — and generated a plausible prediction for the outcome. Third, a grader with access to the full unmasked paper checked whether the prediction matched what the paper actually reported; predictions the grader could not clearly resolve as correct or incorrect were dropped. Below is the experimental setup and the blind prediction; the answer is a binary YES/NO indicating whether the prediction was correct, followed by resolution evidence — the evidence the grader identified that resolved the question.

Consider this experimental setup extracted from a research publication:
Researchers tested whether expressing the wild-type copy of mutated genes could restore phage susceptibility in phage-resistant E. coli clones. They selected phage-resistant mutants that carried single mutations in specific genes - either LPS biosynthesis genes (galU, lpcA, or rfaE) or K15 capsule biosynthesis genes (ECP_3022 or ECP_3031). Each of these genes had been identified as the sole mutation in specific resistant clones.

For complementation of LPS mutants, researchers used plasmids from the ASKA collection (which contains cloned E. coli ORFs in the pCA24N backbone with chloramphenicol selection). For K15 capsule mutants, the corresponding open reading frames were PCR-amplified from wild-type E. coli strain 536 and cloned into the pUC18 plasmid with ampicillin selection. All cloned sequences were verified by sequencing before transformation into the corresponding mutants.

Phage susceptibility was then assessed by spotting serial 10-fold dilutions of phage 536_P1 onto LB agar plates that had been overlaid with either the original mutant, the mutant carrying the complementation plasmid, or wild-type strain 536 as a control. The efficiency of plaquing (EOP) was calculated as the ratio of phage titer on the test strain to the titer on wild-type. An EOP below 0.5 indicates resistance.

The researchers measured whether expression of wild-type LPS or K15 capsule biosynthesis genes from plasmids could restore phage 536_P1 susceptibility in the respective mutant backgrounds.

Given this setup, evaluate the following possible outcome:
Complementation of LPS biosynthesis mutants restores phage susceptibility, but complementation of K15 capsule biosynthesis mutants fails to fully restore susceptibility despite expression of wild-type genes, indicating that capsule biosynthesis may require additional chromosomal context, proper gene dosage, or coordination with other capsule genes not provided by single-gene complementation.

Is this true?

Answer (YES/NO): NO